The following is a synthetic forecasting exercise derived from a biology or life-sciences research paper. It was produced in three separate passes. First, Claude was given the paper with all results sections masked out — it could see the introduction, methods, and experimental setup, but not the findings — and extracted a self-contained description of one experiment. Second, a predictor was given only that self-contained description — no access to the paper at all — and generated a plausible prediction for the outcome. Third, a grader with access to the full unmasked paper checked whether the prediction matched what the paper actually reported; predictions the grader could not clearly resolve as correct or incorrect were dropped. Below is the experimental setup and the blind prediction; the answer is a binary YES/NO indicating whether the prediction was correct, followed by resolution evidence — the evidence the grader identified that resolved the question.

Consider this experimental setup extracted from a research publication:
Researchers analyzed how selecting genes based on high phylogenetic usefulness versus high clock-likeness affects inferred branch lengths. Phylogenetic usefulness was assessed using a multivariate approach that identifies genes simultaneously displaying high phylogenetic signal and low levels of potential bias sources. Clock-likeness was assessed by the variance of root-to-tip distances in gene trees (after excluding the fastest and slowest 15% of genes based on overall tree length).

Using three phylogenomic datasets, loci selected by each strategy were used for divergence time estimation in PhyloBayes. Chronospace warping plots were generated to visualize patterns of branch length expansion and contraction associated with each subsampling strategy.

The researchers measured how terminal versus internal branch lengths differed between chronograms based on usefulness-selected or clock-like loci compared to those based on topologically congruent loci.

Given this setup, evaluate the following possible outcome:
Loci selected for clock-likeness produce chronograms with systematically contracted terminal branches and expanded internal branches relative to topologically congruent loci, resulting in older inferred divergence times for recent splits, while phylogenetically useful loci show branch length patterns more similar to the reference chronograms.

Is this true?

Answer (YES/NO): NO